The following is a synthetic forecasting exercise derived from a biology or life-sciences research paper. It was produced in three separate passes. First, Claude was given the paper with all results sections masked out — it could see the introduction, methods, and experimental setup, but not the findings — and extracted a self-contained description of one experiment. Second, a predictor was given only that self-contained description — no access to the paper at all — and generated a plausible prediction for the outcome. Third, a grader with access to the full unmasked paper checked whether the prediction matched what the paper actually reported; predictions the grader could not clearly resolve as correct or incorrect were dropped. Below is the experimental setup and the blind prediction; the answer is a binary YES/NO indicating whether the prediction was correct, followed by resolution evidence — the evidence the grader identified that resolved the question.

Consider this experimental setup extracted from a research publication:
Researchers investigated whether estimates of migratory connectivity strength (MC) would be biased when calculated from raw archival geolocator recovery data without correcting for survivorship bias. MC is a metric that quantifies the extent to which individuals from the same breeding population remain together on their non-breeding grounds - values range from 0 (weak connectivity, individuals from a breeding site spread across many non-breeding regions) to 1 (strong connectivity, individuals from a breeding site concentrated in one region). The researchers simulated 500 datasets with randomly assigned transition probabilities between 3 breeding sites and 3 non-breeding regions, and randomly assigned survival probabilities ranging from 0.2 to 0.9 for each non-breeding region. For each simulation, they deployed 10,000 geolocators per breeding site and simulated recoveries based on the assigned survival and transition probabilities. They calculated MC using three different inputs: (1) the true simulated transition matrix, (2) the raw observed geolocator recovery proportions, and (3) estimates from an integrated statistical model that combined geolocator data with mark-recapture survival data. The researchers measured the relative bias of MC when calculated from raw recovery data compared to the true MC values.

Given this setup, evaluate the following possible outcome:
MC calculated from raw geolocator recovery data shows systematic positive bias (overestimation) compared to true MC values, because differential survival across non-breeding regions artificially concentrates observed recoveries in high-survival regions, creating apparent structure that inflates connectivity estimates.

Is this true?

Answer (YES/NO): NO